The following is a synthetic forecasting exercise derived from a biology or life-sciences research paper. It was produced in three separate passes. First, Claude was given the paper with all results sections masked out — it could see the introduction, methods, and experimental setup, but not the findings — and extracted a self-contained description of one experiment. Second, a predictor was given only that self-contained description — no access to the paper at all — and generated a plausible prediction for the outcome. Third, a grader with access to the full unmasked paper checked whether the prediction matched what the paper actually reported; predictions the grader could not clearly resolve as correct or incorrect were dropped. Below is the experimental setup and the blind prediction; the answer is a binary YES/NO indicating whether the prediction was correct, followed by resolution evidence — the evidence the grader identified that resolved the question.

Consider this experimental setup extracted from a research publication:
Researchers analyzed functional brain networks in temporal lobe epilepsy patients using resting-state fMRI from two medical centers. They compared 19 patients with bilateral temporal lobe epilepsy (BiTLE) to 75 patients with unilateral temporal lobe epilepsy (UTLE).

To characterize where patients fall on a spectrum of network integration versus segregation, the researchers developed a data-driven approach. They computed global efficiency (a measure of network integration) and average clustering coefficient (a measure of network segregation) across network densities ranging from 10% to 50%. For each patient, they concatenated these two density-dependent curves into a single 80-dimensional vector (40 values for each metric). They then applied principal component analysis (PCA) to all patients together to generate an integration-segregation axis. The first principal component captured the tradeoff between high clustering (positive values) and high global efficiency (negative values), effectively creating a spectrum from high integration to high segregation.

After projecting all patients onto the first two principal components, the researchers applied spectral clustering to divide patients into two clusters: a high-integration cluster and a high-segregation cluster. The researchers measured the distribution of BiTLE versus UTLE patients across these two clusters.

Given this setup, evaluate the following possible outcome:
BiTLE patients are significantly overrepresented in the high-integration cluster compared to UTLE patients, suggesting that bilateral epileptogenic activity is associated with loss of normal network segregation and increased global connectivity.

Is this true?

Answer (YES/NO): NO